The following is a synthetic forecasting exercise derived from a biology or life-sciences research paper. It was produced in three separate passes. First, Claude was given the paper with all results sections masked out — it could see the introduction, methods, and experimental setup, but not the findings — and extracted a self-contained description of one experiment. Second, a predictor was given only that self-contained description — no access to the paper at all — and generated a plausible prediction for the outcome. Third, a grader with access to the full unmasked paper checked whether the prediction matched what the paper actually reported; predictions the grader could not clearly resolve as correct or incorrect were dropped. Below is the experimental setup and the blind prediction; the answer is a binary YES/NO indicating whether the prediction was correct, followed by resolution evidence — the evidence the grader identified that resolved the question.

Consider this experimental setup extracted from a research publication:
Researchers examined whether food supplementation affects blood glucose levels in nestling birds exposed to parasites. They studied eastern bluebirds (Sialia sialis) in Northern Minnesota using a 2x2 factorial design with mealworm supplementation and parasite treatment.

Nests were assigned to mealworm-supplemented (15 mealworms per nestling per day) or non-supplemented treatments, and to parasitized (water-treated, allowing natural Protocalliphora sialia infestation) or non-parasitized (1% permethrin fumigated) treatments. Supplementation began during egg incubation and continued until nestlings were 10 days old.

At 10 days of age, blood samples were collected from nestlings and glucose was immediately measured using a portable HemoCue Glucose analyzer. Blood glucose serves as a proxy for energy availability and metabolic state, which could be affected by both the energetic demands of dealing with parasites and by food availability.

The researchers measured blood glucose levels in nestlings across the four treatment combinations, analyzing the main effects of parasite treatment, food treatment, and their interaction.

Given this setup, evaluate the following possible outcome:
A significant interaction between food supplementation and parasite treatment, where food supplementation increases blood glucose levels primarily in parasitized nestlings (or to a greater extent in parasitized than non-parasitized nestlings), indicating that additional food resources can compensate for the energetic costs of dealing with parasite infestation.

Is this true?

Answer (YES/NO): NO